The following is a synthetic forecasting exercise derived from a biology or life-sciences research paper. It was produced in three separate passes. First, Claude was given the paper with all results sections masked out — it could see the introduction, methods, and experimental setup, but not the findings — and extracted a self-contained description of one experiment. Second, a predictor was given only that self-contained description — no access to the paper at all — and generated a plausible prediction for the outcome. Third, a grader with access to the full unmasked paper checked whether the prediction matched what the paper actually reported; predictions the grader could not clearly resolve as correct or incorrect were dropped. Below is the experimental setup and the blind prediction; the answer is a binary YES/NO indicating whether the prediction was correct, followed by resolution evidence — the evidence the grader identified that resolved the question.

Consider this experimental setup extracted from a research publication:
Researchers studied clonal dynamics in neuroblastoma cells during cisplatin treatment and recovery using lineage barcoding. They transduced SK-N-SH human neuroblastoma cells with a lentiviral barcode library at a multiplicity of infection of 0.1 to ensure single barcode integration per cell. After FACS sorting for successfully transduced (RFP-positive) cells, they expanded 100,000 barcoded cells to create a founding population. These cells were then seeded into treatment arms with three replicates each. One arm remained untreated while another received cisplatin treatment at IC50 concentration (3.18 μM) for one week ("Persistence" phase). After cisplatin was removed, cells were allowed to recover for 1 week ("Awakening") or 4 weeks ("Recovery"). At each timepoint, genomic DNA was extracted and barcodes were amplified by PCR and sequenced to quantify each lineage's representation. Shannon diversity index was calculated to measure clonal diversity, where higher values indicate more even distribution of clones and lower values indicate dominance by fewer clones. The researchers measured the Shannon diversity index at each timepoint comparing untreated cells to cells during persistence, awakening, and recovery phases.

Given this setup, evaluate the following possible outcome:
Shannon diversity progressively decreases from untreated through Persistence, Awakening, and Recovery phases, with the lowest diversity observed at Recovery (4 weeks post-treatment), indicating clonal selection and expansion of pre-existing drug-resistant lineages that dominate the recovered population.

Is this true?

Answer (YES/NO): NO